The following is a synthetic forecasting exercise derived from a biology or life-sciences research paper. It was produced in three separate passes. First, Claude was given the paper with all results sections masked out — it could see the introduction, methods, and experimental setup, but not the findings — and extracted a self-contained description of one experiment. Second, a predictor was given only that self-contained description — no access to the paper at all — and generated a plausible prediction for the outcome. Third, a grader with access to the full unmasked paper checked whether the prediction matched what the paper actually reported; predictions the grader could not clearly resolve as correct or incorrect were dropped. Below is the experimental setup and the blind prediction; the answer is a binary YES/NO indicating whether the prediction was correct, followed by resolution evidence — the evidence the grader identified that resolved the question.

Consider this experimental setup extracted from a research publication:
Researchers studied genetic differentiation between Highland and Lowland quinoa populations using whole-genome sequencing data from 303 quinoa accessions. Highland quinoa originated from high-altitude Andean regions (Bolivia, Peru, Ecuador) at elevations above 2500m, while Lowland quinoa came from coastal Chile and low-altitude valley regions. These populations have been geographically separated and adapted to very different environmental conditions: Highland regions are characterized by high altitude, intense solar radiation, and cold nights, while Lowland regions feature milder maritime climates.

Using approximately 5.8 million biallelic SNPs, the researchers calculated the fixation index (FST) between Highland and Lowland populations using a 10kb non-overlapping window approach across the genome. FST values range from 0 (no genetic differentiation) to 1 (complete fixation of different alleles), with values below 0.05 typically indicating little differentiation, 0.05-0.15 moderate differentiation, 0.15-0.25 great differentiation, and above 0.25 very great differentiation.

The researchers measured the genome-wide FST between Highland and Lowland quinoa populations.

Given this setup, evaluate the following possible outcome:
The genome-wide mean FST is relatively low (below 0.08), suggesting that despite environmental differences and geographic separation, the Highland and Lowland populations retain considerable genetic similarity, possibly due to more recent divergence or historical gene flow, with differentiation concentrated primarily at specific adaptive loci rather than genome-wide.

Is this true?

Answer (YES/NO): NO